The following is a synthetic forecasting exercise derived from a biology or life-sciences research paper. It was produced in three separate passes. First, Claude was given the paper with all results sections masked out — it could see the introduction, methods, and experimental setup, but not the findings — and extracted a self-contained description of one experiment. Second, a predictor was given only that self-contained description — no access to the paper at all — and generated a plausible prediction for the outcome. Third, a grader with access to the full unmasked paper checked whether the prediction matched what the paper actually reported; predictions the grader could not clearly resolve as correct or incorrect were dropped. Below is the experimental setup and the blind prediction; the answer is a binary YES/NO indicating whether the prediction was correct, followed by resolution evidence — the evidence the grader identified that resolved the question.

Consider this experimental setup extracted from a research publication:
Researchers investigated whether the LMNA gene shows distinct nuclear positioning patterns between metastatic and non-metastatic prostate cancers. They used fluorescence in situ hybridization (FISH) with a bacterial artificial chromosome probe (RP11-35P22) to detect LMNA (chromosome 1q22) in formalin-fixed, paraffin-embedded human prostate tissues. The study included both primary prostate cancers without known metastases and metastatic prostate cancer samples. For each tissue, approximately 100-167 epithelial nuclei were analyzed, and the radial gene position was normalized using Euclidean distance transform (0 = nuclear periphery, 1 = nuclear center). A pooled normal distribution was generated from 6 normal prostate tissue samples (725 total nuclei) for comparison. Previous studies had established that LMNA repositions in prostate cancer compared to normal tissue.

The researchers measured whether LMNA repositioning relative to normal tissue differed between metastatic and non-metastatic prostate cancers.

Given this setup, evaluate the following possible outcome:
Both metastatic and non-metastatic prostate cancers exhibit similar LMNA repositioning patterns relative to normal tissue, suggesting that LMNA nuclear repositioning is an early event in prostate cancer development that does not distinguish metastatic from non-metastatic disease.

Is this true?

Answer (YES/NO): NO